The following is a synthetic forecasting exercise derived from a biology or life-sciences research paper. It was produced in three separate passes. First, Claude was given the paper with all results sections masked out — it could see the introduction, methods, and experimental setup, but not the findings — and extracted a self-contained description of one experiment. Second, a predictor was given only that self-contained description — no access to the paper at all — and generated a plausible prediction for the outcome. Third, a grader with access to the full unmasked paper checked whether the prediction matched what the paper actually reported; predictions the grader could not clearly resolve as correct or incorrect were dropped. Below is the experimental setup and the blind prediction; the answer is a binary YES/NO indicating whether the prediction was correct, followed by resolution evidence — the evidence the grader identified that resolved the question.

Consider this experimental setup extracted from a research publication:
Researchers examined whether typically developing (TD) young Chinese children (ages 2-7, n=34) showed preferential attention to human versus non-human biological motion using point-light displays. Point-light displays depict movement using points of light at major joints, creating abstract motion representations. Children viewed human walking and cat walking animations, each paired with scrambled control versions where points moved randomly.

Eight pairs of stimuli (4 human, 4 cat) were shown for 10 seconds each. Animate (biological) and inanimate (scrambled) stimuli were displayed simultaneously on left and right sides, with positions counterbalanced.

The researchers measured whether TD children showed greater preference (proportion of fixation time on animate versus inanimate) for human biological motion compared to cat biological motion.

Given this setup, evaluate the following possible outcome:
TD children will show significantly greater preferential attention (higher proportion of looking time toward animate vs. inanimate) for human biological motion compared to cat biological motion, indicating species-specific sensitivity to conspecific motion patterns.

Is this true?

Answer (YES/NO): YES